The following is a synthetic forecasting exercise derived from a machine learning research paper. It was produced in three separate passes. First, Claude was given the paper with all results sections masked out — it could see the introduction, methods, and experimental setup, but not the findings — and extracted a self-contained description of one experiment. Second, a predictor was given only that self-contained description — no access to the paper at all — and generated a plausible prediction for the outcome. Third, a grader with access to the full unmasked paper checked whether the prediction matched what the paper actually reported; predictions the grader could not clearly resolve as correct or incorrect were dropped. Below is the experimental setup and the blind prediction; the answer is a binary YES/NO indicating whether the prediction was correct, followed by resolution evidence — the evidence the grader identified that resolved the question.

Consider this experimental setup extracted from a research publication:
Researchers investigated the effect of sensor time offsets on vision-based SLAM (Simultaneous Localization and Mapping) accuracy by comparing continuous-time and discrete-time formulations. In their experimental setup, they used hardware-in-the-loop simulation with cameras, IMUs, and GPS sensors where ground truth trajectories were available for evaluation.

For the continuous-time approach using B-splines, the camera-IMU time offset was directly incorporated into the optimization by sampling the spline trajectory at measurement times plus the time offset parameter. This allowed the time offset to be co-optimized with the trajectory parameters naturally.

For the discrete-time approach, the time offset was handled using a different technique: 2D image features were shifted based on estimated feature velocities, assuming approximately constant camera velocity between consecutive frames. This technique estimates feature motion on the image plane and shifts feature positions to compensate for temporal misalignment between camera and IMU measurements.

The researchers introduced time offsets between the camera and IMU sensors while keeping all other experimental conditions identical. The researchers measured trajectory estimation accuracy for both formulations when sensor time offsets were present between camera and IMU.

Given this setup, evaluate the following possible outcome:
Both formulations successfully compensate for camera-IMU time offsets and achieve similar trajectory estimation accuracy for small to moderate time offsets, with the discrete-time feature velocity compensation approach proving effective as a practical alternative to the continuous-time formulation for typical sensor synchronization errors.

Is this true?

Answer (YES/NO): NO